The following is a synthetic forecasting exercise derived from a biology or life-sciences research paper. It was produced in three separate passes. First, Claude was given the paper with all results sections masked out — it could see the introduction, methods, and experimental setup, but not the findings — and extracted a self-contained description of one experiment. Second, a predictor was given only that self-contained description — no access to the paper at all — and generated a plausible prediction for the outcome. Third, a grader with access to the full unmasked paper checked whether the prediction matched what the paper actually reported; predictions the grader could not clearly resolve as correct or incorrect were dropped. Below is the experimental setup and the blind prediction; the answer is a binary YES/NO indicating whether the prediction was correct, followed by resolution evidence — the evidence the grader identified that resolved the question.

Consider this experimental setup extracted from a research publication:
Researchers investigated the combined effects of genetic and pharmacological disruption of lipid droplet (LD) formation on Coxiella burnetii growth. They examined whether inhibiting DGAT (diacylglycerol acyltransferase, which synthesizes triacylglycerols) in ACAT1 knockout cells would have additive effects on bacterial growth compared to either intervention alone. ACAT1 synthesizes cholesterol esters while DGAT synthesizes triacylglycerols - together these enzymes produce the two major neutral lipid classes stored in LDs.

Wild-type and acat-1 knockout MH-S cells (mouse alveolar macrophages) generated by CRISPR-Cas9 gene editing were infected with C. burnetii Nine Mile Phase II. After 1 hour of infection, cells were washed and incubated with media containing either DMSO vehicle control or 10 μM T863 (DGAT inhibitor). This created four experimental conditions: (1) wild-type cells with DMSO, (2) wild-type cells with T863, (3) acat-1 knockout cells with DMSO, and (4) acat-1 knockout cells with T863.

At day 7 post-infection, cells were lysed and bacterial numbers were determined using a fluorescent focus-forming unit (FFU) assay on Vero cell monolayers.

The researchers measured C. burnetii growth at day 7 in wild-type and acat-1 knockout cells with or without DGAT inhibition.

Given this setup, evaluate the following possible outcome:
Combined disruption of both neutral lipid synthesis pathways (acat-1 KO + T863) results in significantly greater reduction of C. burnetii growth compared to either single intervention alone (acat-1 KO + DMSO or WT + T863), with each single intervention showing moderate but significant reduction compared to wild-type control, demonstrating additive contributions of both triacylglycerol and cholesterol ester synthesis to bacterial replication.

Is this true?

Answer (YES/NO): NO